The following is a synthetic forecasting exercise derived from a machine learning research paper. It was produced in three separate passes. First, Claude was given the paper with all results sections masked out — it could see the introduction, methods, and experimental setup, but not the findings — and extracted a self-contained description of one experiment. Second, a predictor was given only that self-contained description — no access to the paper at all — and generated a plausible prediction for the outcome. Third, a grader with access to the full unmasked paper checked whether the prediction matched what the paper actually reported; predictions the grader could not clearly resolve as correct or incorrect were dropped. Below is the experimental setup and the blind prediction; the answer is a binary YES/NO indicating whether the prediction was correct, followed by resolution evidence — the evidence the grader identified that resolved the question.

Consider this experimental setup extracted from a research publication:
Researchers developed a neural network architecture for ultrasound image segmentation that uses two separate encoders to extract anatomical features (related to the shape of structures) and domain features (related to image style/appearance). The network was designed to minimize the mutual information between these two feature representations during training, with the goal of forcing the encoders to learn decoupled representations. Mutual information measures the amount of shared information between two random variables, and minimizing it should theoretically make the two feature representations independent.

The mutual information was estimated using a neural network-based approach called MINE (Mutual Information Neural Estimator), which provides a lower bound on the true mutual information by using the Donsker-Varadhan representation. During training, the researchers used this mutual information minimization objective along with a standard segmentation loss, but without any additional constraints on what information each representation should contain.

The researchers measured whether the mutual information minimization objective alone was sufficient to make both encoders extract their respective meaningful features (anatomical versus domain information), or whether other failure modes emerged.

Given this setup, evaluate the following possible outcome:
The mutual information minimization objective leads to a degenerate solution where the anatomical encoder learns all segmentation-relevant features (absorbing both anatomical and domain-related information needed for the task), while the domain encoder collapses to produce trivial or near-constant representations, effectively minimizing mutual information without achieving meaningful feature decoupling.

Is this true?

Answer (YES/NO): YES